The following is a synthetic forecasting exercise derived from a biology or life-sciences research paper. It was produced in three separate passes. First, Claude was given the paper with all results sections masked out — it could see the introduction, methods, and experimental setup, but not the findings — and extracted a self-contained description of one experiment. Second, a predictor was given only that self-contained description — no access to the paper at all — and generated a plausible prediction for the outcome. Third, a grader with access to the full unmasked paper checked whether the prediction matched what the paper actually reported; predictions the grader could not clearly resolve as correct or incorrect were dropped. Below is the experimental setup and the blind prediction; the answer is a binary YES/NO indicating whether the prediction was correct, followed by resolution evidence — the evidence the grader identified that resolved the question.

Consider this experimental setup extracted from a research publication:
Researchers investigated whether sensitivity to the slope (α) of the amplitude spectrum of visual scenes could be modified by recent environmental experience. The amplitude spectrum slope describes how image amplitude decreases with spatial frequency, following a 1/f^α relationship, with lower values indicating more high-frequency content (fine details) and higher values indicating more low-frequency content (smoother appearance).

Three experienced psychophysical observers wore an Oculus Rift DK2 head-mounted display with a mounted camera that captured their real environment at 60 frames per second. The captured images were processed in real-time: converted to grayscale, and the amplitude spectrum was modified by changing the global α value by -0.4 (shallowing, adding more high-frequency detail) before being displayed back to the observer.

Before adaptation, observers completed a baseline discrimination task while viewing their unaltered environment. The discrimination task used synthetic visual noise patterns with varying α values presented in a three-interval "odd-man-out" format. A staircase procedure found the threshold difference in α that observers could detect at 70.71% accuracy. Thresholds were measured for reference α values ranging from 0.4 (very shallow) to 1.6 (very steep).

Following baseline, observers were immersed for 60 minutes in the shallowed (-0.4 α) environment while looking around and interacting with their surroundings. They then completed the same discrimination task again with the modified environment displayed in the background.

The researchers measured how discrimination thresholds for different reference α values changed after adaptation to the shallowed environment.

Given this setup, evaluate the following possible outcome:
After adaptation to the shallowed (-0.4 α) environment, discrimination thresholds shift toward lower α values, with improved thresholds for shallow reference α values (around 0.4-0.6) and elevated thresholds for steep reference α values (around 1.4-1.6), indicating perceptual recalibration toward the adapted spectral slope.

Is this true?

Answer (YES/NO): NO